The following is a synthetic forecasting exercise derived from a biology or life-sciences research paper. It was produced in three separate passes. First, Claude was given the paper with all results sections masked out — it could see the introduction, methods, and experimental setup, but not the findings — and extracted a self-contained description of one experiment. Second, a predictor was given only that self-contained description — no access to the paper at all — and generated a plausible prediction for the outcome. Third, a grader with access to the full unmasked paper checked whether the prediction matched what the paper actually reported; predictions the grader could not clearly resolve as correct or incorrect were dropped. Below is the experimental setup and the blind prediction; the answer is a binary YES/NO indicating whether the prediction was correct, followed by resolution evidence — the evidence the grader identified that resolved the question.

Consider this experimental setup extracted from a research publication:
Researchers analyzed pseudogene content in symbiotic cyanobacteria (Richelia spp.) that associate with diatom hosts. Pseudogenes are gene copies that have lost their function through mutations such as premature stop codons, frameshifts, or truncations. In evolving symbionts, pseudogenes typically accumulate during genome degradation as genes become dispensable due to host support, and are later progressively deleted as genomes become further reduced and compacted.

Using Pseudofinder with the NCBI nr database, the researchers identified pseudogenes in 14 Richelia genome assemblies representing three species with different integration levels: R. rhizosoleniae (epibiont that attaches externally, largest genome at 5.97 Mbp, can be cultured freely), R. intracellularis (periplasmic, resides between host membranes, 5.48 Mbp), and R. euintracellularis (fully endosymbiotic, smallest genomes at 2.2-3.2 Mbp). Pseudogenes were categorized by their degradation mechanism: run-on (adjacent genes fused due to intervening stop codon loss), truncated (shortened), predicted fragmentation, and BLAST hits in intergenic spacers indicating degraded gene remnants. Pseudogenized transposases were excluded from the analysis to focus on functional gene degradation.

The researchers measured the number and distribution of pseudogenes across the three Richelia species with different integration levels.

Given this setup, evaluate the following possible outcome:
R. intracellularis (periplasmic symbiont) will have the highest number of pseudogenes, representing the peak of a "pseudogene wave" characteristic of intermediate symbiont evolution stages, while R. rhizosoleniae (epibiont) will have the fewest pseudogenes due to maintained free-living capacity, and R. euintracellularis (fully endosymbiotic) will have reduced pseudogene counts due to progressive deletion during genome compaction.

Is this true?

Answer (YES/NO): NO